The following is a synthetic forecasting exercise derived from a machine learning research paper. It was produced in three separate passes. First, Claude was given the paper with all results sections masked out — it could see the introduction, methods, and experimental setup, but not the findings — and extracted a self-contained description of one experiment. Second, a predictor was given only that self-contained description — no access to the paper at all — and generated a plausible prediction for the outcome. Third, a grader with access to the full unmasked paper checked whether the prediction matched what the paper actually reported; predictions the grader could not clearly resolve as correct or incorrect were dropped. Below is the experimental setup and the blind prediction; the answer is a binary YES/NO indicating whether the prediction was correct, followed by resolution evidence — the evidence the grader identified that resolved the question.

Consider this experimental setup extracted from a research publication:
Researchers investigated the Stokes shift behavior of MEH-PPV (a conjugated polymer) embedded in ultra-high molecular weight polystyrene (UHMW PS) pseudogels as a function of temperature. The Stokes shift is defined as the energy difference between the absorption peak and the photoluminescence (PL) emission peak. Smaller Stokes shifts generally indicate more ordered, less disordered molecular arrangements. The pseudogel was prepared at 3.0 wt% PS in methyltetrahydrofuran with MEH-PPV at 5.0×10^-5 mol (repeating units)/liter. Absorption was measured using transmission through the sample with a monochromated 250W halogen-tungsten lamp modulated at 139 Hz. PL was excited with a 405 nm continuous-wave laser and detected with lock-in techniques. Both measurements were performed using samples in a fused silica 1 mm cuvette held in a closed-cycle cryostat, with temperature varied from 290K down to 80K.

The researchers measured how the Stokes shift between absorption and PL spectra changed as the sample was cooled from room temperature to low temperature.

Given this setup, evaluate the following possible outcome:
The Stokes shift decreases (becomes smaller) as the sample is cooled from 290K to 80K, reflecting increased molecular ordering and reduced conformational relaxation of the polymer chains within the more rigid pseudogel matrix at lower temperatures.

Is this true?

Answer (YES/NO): YES